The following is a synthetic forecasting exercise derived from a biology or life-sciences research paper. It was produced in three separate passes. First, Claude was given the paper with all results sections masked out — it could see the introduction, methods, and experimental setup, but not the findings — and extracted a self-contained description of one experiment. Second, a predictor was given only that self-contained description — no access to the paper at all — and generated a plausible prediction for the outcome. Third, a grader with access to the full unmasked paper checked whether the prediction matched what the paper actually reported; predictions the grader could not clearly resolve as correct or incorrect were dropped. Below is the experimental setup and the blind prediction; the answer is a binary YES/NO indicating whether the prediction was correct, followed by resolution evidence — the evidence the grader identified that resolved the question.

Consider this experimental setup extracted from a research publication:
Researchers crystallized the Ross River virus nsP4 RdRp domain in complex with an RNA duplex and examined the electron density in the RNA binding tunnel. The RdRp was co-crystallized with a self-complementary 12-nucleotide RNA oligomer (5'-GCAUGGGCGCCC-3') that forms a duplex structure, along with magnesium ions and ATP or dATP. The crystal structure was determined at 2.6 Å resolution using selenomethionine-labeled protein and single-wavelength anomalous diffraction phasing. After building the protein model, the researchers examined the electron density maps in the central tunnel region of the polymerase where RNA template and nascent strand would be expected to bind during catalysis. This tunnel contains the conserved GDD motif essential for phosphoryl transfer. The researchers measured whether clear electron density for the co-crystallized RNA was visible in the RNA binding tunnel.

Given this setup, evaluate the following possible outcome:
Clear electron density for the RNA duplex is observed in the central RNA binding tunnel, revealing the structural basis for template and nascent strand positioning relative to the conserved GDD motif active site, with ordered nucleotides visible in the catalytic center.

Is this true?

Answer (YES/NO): NO